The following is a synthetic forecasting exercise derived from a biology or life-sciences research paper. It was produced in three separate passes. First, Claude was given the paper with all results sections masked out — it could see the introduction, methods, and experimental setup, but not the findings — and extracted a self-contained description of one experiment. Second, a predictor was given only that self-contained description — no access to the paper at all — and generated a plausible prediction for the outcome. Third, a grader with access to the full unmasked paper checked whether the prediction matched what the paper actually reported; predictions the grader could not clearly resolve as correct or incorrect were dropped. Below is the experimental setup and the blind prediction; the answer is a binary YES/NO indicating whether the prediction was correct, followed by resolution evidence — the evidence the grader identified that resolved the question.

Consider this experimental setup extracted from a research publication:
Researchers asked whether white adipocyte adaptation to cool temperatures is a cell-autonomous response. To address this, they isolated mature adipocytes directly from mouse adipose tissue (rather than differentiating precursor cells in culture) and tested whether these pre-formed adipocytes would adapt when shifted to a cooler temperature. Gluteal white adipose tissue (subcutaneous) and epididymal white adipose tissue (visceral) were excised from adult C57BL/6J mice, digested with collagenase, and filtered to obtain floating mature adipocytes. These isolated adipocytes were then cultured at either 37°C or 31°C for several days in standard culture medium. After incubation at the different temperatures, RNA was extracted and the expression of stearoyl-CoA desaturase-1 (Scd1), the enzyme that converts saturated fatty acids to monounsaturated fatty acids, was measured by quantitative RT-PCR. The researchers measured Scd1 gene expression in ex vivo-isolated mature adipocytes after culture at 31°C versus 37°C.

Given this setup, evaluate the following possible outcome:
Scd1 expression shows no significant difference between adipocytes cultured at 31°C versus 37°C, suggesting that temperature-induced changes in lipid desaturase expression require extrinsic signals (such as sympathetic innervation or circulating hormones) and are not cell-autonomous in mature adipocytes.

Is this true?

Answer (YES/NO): NO